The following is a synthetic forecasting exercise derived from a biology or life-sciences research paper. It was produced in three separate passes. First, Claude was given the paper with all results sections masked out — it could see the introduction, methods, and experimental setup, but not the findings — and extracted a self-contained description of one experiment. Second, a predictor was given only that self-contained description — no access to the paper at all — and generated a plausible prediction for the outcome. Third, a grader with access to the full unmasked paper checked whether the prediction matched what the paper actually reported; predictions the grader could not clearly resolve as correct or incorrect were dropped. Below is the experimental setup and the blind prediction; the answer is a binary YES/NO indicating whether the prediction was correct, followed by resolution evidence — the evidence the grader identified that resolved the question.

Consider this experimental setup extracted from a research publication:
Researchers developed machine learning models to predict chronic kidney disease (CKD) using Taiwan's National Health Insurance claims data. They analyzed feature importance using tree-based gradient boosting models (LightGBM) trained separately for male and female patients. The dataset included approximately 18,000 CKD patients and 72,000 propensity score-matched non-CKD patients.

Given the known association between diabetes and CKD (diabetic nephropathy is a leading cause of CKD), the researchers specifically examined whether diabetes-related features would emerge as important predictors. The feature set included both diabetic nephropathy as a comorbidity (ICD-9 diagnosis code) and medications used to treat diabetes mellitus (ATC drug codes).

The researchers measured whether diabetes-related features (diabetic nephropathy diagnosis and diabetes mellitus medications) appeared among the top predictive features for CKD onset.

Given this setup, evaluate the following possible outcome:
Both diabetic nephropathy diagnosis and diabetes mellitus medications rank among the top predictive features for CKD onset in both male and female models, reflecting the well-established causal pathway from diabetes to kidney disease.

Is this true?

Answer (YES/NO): NO